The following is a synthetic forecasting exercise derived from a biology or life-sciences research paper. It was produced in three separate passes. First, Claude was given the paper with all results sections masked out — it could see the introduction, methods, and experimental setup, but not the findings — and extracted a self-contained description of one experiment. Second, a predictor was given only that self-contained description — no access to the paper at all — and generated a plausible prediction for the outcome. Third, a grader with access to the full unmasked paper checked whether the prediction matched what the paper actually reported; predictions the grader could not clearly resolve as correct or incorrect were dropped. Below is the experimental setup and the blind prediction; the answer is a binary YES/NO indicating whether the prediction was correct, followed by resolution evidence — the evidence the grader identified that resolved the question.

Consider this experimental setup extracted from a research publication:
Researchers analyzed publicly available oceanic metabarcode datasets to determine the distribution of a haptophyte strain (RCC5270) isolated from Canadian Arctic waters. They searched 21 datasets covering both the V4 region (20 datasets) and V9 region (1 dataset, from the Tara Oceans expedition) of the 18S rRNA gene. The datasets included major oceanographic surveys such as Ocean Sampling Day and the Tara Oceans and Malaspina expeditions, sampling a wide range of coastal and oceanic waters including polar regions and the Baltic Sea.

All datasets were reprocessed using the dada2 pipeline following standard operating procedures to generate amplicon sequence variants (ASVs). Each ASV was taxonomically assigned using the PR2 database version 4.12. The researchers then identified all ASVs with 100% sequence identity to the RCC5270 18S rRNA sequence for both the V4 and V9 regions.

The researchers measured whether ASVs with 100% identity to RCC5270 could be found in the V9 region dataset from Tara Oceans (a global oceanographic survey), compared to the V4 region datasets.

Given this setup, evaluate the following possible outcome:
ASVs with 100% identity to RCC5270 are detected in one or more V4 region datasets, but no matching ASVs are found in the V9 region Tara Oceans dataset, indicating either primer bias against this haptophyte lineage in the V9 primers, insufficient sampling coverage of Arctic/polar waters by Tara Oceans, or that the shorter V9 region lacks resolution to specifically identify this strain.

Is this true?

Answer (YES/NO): YES